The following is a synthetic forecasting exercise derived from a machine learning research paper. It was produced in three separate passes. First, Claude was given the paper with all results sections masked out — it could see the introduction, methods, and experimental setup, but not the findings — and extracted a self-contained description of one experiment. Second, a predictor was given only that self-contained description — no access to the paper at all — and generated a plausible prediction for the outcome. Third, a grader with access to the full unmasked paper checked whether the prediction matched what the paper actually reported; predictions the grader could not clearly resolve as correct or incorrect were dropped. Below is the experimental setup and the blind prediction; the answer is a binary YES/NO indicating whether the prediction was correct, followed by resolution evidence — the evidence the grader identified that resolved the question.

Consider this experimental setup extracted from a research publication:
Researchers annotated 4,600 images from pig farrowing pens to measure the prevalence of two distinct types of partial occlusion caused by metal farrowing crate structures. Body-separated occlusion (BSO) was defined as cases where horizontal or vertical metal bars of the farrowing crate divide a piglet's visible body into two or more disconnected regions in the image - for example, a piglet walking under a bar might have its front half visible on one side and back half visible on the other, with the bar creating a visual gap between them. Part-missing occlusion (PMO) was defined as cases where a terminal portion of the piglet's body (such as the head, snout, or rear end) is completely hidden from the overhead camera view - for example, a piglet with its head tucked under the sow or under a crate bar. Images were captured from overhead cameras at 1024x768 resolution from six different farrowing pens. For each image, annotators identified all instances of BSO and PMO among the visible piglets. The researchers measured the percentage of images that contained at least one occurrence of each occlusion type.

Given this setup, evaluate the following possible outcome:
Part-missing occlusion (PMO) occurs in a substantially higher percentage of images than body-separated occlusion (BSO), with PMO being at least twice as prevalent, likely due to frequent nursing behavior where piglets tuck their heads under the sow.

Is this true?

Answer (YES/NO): NO